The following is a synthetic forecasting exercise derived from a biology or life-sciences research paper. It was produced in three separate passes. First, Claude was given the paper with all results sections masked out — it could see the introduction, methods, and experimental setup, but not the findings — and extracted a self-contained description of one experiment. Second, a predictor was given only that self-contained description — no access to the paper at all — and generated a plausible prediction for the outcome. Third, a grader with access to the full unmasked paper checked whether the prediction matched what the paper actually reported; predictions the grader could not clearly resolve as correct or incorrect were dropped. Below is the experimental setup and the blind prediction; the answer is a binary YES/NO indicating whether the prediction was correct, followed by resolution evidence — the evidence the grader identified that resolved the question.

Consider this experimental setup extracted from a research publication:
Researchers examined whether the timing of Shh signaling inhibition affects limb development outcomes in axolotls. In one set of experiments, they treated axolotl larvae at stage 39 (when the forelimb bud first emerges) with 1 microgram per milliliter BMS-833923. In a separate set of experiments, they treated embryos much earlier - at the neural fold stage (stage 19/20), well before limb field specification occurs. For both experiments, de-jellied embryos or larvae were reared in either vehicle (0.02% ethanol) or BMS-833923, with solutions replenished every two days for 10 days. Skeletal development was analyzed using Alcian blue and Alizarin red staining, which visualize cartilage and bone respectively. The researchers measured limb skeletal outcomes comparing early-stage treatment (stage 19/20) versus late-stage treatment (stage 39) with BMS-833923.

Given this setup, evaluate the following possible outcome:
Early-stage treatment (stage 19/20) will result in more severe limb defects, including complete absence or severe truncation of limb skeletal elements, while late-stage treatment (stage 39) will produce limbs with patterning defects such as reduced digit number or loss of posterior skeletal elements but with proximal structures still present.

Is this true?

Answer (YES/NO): NO